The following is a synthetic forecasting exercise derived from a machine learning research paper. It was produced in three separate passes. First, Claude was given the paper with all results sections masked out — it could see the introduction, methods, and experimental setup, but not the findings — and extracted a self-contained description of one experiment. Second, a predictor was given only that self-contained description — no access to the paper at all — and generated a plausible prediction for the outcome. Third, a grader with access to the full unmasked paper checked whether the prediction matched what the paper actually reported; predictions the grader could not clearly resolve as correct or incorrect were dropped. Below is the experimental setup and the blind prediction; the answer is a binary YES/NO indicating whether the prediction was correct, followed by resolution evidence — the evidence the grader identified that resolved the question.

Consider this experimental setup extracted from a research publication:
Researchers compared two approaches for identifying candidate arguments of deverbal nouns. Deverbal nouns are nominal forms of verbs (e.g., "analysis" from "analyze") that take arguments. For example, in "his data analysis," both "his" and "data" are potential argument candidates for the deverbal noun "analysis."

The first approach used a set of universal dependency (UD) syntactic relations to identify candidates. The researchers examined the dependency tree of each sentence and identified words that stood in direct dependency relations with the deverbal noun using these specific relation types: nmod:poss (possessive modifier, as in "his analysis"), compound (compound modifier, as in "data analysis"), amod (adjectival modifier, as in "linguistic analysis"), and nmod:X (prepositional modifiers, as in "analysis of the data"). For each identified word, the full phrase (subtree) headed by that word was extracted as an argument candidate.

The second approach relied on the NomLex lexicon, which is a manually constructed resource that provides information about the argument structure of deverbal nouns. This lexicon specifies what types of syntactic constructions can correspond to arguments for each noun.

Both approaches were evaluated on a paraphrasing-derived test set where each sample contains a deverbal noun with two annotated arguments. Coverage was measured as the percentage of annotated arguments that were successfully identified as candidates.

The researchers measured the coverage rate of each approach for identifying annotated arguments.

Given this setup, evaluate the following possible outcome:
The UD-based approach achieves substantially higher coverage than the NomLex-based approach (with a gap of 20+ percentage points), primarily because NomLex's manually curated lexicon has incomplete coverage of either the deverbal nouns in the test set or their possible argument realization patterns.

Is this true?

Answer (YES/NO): YES